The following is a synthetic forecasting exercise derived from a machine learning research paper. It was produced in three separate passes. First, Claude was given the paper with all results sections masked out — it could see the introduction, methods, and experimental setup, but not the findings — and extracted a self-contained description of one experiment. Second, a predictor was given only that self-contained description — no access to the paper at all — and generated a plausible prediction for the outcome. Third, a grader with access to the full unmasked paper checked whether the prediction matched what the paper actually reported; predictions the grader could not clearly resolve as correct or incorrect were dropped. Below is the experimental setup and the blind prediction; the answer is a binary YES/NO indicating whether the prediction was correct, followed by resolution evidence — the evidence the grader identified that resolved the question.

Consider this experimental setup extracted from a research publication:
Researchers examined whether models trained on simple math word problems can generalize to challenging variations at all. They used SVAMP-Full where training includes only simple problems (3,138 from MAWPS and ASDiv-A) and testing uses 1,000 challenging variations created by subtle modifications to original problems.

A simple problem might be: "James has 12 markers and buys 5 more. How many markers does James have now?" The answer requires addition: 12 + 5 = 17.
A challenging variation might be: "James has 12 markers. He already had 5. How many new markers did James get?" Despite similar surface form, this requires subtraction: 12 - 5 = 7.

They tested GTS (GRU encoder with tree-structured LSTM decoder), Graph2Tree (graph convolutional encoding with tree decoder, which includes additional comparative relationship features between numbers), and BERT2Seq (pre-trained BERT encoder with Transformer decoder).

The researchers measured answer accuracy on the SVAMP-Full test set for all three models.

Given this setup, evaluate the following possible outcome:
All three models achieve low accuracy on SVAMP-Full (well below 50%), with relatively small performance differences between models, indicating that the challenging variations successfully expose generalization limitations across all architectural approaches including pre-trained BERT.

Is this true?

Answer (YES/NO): NO